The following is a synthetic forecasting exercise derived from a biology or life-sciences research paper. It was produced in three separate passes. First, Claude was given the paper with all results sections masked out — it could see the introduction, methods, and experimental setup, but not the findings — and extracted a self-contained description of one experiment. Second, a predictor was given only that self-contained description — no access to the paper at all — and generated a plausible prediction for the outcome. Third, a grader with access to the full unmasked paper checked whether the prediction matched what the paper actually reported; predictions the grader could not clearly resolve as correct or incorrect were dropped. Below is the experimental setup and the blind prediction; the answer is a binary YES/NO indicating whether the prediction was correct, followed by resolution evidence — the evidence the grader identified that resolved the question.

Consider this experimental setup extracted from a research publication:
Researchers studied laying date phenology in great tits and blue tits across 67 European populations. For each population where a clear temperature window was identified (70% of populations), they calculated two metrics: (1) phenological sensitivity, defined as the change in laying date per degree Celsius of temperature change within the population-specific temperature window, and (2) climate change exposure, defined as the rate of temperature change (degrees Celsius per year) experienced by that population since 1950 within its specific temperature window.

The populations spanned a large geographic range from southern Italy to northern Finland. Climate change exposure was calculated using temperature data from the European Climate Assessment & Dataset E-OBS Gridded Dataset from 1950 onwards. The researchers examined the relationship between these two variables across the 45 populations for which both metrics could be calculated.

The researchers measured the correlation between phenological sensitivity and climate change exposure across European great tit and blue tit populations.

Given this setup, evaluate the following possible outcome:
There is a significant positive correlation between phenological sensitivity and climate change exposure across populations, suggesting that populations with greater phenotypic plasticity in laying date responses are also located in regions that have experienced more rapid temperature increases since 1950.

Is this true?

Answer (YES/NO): NO